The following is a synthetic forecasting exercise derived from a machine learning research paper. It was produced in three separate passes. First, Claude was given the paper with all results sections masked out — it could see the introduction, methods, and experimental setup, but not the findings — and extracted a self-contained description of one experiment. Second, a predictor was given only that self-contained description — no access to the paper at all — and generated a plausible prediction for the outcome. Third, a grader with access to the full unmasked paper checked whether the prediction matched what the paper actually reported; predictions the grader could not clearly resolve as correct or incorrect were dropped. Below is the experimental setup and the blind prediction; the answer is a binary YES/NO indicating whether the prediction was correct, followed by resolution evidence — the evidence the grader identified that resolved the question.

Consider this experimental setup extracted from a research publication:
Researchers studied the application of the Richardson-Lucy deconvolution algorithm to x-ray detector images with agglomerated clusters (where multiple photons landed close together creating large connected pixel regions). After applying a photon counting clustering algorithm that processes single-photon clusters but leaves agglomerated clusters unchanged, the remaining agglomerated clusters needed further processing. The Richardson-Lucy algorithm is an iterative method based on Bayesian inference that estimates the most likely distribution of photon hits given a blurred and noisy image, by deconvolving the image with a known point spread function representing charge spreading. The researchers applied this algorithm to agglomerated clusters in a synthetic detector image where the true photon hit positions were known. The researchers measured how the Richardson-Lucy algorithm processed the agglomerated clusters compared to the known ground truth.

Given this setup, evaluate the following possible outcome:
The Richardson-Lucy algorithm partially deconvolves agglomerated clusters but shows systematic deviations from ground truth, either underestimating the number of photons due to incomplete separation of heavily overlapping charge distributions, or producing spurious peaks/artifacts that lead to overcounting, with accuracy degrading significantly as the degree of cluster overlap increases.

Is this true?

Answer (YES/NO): NO